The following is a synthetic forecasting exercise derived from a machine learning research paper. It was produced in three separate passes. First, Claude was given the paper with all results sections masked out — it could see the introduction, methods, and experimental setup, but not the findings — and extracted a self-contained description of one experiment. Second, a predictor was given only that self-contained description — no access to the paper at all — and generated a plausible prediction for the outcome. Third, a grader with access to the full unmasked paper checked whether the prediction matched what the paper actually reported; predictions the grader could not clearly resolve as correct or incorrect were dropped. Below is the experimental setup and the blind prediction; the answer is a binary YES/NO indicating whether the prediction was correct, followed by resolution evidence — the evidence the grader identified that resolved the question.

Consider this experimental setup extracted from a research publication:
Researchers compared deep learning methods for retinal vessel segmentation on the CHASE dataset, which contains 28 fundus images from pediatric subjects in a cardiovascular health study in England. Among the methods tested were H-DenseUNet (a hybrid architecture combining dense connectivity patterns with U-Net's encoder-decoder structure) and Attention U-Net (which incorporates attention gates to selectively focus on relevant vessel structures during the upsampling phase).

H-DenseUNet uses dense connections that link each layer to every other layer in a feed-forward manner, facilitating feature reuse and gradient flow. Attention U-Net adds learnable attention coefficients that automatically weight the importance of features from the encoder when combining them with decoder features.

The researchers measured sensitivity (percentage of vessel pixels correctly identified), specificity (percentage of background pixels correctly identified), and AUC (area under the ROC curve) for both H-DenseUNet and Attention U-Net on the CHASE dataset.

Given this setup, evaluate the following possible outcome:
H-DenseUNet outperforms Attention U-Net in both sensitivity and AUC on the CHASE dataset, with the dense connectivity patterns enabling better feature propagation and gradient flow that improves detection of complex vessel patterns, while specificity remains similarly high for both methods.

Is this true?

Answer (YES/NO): NO